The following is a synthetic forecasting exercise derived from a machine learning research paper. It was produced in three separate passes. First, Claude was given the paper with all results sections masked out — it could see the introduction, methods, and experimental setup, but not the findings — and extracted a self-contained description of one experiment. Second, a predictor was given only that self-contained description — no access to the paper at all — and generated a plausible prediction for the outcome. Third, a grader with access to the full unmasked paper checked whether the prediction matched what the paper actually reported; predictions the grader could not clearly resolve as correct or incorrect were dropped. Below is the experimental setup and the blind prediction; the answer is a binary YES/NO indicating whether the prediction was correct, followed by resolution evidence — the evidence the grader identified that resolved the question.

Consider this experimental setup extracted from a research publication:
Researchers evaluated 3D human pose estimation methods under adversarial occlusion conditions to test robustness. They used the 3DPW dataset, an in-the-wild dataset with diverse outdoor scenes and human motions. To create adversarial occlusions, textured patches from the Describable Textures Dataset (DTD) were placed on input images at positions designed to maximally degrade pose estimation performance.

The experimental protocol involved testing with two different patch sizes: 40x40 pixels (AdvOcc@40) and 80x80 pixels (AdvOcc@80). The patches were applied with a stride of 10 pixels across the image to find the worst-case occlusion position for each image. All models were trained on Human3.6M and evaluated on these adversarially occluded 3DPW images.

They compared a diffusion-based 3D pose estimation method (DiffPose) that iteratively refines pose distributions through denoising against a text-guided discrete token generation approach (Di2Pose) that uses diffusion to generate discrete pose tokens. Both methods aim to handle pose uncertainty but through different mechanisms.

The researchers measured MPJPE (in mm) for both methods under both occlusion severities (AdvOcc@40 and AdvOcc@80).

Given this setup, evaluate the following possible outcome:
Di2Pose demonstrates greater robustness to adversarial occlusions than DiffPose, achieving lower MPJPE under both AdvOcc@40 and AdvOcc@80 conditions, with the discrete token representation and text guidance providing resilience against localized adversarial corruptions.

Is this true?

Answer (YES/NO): YES